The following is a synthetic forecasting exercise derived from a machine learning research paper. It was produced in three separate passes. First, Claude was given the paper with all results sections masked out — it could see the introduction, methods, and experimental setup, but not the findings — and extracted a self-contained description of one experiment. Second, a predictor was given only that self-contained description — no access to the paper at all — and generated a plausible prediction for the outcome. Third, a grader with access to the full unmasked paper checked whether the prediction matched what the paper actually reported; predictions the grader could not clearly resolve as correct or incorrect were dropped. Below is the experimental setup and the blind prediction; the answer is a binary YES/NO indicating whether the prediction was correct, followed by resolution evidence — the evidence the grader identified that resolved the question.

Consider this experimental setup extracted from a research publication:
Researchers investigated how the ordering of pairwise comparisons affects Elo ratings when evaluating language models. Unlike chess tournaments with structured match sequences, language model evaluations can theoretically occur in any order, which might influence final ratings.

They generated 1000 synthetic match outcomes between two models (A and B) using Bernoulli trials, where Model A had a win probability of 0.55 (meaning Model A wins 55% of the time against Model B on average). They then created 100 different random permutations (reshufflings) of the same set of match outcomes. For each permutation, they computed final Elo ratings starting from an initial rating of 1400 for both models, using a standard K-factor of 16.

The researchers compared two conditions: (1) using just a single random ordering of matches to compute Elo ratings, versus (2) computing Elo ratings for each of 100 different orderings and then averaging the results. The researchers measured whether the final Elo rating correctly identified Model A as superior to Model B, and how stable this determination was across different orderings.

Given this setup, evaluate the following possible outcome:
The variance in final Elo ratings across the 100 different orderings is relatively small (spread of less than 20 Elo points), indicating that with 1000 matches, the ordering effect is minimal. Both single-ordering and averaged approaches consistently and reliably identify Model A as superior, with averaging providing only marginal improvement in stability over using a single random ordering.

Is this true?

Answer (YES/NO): NO